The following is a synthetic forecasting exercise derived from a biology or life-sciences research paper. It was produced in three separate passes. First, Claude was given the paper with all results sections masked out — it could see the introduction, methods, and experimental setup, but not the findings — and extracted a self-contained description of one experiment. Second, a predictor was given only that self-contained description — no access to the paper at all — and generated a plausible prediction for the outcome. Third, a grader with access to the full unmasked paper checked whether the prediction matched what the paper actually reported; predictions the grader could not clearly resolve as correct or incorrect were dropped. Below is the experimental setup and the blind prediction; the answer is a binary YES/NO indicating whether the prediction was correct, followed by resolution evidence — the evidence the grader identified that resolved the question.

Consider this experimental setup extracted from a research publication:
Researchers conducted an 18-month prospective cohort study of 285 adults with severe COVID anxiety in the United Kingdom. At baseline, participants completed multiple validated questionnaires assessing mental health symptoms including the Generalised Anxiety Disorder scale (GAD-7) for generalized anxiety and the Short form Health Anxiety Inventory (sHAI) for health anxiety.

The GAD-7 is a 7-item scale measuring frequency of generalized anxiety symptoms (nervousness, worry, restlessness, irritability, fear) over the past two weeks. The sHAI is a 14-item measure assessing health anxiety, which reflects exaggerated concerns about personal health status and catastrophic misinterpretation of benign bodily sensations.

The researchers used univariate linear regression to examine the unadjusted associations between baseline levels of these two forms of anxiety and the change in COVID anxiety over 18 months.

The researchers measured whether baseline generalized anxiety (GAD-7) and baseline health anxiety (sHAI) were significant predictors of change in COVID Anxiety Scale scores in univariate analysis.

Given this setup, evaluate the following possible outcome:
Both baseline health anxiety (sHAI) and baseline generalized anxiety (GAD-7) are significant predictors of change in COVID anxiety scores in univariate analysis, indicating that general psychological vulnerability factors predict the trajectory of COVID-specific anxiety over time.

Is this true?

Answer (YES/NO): NO